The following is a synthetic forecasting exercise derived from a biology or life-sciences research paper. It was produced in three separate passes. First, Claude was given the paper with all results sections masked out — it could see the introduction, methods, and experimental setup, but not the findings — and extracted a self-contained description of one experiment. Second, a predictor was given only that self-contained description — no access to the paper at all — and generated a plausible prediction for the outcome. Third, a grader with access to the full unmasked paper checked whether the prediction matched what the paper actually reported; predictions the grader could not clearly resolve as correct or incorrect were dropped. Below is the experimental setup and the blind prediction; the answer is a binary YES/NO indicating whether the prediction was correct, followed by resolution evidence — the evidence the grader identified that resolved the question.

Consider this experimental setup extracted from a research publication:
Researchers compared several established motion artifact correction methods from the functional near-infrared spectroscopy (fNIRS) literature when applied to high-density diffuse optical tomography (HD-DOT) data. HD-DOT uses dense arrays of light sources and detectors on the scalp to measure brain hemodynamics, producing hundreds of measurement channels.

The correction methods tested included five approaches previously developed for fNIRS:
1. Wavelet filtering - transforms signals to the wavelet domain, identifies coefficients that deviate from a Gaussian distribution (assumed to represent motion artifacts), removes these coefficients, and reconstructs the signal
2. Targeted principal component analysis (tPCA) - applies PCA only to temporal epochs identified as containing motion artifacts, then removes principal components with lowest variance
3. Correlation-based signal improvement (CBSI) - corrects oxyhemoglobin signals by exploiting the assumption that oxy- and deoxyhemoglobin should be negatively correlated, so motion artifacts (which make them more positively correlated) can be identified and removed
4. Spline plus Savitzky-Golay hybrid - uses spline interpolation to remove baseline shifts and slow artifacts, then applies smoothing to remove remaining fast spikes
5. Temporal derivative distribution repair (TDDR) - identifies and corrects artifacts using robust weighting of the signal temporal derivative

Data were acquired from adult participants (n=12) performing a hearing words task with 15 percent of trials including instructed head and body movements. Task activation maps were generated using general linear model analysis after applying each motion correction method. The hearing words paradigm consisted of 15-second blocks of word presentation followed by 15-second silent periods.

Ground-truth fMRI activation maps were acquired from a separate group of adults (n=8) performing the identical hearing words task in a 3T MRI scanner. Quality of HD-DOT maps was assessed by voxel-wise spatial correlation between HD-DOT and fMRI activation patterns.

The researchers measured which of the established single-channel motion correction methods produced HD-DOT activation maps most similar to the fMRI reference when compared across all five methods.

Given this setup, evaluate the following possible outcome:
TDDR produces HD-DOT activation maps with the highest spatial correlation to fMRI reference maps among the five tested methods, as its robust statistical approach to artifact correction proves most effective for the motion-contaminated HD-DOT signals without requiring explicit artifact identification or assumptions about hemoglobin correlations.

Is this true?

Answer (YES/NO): YES